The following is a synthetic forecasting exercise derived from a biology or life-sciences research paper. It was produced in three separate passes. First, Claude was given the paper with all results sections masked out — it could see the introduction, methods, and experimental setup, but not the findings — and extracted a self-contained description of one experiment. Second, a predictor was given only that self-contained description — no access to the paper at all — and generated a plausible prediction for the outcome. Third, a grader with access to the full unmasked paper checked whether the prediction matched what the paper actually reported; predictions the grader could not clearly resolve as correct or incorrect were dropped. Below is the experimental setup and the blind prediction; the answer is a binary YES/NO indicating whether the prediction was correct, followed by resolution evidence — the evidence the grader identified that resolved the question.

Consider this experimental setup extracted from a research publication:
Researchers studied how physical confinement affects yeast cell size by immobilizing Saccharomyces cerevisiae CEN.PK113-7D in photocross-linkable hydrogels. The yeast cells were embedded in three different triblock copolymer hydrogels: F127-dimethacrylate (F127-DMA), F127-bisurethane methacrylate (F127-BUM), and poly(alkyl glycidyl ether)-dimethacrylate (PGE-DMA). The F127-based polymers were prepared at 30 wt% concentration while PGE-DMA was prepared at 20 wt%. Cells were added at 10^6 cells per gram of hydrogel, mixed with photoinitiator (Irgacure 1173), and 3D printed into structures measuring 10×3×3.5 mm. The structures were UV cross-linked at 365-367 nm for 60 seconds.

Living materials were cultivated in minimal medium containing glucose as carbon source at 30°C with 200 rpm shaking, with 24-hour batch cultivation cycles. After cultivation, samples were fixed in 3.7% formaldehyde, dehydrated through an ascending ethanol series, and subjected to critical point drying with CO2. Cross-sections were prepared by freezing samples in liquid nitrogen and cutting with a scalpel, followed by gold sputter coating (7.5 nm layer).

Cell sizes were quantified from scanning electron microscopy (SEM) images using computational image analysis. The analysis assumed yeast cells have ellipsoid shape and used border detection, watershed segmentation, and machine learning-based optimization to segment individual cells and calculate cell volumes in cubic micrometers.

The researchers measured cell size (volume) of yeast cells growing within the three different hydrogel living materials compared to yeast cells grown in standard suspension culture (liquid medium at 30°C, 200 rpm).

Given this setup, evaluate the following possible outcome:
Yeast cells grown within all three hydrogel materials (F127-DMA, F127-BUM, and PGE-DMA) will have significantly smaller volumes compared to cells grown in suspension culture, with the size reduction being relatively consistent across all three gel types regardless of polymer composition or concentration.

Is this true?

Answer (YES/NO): NO